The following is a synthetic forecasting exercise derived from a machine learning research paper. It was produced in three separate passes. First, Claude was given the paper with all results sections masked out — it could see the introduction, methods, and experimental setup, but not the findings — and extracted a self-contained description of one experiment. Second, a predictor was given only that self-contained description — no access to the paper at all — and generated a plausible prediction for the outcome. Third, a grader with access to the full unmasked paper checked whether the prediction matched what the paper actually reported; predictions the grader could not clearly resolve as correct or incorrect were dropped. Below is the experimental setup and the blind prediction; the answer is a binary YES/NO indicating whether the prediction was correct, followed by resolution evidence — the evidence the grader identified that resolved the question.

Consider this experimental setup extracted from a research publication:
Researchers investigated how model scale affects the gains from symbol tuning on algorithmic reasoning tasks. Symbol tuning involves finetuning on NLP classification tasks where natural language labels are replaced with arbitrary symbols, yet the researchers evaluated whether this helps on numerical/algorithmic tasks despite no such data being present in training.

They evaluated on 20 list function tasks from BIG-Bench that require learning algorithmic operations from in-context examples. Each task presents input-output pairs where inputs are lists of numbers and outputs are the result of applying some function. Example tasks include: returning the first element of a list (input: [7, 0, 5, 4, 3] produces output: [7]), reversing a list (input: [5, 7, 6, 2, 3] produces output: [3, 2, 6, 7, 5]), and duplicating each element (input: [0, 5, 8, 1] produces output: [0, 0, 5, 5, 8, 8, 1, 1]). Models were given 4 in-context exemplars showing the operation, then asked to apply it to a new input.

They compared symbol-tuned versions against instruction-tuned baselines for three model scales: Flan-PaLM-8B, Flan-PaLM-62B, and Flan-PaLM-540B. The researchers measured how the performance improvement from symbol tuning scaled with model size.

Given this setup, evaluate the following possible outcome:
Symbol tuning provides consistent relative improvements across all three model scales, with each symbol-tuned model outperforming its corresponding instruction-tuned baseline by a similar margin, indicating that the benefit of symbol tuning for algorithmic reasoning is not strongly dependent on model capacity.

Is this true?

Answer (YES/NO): NO